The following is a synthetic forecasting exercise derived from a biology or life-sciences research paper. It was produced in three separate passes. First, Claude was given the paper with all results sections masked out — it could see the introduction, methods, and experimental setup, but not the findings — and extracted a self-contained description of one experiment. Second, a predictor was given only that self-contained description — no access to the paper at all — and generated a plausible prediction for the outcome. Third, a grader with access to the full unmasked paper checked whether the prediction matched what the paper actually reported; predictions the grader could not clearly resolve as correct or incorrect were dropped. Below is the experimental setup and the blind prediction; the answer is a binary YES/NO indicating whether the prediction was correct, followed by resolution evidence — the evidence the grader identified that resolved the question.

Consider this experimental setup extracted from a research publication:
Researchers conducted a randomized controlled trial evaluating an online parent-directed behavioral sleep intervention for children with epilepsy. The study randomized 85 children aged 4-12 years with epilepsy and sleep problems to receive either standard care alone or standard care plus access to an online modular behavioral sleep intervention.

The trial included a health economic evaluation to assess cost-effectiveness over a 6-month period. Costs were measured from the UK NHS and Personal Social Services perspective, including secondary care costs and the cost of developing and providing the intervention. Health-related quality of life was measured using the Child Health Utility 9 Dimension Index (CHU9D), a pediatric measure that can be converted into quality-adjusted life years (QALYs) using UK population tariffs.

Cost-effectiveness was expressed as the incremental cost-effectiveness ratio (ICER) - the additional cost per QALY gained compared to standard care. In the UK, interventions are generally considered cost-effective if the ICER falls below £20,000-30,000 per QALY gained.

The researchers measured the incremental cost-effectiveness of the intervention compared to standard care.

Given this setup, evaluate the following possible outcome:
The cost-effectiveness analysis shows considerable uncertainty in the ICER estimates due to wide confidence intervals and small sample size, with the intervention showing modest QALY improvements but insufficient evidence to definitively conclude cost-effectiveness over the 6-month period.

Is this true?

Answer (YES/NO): NO